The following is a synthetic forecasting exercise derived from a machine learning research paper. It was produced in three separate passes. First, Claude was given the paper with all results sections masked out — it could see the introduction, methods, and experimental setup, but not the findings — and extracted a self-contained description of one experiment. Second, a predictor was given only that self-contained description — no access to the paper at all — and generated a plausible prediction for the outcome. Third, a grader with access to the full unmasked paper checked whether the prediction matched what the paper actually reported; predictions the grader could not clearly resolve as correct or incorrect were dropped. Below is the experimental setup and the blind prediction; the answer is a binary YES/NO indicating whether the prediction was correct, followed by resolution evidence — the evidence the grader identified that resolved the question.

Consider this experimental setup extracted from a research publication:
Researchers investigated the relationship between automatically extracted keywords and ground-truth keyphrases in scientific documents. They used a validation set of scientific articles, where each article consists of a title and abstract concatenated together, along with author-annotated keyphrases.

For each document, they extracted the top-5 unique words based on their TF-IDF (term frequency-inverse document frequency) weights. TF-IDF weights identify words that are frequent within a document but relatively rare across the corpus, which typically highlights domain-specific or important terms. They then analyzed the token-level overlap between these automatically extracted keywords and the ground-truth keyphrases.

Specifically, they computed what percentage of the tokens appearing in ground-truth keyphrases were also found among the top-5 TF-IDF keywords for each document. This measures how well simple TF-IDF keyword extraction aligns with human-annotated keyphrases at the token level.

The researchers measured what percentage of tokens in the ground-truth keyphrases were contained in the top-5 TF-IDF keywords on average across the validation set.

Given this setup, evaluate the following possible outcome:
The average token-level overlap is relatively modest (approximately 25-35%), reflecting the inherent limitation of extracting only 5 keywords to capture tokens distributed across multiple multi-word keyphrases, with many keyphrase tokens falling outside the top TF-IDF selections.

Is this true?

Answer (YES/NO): NO